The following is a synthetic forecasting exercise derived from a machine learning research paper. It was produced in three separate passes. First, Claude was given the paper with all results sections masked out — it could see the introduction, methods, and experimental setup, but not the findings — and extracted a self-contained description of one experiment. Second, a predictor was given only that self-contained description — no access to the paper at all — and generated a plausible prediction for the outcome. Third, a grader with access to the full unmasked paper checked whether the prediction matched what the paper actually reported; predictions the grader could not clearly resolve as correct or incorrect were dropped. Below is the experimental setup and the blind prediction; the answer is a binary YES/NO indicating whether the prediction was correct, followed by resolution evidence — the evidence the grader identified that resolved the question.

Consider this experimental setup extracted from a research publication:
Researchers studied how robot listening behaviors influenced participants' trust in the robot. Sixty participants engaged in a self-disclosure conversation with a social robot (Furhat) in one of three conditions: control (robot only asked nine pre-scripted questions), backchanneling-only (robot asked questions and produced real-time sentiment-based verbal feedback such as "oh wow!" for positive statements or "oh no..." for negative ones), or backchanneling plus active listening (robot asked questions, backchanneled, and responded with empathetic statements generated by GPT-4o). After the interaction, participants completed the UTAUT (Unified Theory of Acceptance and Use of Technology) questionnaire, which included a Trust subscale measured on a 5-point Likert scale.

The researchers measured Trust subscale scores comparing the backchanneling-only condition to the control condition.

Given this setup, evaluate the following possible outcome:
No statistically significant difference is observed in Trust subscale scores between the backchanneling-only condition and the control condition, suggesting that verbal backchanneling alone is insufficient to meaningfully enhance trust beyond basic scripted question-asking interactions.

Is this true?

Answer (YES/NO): YES